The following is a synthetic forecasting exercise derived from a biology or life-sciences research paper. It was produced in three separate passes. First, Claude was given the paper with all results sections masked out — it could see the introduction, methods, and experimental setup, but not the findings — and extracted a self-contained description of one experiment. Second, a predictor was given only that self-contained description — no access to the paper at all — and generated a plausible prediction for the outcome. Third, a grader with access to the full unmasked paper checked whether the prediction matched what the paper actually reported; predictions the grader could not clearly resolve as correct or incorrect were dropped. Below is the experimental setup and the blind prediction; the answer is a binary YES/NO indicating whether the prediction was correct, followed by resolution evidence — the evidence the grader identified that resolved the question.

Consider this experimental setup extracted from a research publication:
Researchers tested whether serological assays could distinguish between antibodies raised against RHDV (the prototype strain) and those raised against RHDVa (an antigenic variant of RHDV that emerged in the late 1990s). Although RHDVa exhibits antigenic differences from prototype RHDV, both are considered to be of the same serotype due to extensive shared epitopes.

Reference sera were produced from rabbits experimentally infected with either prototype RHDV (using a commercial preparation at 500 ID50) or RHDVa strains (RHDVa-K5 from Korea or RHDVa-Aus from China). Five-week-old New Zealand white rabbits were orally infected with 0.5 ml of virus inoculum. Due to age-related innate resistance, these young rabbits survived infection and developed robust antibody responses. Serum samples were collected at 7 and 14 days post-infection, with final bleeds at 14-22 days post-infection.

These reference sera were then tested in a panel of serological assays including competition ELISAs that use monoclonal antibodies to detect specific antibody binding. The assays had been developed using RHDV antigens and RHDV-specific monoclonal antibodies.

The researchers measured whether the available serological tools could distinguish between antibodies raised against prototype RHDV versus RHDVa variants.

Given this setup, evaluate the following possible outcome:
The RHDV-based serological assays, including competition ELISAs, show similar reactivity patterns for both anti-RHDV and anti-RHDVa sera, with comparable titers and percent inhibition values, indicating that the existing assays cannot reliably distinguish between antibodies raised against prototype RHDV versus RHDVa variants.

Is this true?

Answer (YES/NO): YES